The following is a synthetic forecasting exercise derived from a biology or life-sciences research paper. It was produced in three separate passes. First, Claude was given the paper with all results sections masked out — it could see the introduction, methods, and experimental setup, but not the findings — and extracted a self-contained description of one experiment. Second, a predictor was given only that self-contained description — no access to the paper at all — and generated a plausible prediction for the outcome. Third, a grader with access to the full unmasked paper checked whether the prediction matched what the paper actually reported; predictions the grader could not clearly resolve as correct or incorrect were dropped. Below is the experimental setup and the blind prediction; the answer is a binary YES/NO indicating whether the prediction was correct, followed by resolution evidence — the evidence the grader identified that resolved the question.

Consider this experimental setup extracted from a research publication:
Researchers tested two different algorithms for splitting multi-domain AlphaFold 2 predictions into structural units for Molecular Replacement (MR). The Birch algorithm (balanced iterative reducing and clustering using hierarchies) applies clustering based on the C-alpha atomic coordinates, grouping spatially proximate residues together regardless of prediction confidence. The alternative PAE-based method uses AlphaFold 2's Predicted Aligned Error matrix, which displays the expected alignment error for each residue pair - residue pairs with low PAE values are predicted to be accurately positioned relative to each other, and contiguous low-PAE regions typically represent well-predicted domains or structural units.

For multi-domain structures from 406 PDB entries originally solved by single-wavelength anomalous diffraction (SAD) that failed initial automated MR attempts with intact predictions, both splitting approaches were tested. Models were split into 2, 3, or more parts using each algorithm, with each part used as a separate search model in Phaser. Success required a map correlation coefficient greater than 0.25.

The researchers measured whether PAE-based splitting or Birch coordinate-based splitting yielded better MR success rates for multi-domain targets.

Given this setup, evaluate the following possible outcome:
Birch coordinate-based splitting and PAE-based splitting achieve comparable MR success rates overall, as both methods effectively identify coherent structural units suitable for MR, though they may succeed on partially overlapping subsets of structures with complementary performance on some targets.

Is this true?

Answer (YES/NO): YES